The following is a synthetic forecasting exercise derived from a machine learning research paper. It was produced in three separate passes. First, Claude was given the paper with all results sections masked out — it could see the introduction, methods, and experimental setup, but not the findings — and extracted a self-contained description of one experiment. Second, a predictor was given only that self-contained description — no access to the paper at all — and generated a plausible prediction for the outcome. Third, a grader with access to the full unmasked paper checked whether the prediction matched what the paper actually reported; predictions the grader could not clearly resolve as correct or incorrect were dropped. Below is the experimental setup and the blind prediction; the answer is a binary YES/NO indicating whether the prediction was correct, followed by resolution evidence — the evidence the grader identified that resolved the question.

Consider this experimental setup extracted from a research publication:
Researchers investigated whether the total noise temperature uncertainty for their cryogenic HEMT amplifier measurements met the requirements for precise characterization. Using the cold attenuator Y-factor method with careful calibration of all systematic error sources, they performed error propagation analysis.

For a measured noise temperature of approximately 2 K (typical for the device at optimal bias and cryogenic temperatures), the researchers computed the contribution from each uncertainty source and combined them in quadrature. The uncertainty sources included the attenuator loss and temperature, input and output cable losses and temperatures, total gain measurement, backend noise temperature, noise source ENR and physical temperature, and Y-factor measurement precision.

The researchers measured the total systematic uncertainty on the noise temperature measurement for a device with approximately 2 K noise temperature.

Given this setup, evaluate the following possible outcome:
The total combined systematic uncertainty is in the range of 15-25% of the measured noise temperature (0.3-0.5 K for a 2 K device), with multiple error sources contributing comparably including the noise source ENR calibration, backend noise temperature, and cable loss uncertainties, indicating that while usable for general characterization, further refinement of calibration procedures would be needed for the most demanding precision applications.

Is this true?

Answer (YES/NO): NO